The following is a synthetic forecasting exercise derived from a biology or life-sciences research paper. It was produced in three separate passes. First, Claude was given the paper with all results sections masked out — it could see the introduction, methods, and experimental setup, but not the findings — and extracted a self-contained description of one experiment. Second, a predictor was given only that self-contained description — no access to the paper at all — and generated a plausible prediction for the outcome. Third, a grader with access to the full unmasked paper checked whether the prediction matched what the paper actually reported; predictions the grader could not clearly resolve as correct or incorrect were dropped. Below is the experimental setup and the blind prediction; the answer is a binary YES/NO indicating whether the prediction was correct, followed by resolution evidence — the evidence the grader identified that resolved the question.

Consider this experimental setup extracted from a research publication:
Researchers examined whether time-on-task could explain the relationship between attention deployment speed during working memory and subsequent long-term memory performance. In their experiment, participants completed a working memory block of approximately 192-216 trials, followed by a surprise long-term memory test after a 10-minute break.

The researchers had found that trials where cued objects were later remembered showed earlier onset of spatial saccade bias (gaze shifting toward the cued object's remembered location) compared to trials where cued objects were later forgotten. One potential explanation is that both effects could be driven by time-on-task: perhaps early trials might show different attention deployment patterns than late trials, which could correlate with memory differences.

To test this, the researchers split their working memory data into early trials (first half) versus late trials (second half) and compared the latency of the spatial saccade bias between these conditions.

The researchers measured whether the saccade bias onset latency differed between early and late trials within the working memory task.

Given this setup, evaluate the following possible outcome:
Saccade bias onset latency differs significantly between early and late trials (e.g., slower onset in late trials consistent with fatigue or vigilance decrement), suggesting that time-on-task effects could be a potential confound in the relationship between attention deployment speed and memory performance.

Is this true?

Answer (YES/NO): NO